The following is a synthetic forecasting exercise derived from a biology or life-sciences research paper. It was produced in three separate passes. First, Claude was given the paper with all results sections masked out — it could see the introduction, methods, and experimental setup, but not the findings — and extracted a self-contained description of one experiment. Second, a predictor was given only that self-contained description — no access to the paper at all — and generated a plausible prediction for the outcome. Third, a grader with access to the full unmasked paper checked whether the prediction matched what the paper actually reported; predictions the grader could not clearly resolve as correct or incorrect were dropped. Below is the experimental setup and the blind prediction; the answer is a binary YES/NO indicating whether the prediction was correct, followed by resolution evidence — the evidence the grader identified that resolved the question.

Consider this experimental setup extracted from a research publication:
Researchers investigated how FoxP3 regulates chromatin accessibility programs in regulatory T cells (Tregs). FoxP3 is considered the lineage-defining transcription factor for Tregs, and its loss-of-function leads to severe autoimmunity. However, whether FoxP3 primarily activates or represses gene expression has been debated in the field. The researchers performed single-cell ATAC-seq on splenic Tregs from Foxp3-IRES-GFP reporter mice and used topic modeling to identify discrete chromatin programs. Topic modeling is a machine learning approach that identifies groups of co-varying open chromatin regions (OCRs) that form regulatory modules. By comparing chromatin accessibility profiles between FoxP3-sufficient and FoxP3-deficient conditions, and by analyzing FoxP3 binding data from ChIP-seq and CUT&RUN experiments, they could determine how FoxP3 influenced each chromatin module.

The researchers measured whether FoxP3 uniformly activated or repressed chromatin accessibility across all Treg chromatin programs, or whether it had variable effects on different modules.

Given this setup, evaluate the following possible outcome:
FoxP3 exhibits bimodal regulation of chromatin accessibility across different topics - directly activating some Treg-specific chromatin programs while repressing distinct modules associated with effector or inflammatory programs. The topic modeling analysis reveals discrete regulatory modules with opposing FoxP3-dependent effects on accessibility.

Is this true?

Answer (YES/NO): YES